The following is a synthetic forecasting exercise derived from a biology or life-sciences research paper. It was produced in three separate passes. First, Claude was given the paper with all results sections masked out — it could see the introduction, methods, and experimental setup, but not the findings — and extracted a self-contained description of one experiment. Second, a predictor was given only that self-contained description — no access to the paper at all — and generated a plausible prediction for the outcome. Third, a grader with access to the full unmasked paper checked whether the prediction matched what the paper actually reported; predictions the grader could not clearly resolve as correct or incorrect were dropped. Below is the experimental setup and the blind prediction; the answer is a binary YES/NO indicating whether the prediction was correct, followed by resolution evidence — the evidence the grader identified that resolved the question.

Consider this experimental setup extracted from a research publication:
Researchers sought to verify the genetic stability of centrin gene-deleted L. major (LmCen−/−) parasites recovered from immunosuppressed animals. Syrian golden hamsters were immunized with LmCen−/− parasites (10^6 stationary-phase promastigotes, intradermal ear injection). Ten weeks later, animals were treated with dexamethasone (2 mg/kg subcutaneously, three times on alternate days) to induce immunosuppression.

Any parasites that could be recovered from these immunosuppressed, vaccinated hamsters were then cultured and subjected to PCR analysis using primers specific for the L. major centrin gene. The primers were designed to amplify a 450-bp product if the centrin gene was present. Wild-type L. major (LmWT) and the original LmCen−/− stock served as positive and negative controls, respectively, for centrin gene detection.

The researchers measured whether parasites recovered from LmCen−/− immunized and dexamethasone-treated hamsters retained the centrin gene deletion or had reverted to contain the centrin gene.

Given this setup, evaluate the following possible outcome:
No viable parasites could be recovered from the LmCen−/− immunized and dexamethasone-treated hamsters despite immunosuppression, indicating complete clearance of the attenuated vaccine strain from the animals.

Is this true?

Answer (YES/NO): NO